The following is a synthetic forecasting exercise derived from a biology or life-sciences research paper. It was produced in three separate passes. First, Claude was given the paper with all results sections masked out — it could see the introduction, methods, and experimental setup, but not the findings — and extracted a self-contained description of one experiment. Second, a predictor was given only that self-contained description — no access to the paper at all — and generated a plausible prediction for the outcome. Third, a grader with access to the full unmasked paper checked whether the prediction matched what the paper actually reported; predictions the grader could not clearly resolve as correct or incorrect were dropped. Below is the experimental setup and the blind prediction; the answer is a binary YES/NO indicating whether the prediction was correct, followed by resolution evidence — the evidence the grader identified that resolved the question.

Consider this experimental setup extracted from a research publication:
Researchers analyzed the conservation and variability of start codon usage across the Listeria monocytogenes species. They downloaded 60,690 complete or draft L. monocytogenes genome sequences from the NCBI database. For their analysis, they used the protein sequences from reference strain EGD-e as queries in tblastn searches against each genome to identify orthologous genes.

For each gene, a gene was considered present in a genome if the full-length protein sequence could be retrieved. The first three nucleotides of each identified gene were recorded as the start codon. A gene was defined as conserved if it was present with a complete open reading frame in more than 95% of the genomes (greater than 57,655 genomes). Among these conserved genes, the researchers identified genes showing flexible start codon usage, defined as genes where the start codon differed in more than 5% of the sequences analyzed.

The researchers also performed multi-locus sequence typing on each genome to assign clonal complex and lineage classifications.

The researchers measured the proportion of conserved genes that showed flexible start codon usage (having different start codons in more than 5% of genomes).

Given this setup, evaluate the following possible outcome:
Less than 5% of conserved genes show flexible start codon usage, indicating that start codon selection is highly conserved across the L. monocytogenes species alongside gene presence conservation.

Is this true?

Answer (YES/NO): YES